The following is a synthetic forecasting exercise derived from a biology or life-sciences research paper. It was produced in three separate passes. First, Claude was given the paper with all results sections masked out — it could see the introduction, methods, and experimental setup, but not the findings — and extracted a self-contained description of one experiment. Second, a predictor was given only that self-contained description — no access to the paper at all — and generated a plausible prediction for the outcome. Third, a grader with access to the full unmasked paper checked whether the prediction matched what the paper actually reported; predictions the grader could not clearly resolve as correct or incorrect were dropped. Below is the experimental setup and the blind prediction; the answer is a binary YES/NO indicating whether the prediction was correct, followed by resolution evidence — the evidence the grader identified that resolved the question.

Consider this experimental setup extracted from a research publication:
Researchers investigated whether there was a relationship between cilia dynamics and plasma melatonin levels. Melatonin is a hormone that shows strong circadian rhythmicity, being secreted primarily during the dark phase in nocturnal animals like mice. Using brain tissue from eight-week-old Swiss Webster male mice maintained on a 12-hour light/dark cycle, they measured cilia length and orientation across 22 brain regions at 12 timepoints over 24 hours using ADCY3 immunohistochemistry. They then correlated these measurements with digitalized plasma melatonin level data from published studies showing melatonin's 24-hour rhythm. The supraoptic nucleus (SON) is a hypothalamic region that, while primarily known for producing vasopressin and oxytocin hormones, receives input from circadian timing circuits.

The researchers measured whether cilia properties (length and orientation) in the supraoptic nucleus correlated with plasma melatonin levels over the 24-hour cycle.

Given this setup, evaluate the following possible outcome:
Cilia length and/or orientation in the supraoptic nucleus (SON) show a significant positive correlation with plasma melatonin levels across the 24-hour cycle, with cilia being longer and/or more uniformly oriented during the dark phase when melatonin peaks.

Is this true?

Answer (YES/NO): NO